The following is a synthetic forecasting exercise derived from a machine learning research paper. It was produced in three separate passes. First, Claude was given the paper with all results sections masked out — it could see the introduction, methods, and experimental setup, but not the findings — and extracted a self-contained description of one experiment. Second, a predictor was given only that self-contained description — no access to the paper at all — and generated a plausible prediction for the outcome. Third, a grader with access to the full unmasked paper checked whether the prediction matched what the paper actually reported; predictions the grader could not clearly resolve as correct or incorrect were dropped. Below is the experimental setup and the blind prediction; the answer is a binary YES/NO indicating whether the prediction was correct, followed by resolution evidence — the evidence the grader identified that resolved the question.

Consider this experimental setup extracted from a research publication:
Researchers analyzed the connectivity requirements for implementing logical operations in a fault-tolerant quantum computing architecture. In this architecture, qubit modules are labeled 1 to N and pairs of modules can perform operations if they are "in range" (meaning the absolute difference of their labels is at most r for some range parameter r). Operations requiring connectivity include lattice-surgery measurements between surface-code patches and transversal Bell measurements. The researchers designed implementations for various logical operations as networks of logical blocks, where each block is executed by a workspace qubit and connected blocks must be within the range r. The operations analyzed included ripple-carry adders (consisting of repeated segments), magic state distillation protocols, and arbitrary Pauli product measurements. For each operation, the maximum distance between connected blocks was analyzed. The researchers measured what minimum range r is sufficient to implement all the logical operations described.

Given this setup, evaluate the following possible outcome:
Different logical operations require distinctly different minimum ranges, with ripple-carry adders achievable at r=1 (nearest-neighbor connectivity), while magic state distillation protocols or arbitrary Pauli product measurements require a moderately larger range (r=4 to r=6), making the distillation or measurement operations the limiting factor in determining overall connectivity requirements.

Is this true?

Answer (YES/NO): NO